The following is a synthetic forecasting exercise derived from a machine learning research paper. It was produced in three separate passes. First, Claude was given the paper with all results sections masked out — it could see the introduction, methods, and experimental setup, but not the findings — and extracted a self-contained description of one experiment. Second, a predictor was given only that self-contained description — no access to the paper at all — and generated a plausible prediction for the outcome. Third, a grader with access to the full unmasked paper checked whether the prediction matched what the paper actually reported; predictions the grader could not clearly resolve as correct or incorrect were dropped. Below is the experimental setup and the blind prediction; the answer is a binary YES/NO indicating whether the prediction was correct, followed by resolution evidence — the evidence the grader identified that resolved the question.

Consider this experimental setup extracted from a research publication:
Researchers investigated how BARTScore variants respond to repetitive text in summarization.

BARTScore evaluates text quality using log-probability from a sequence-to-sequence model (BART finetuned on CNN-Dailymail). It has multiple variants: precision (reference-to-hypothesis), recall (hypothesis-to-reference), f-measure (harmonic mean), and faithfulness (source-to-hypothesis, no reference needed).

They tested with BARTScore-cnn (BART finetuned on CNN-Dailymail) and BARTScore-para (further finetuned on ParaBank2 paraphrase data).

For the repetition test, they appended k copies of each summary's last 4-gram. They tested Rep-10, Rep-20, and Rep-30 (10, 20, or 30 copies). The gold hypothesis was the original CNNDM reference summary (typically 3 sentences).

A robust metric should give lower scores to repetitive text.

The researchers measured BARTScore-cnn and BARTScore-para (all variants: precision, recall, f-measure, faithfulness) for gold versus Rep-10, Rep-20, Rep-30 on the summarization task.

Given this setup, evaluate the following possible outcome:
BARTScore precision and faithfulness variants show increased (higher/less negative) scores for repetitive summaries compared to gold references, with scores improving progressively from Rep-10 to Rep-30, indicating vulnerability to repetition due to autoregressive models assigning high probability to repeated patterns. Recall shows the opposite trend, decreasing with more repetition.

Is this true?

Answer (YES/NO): NO